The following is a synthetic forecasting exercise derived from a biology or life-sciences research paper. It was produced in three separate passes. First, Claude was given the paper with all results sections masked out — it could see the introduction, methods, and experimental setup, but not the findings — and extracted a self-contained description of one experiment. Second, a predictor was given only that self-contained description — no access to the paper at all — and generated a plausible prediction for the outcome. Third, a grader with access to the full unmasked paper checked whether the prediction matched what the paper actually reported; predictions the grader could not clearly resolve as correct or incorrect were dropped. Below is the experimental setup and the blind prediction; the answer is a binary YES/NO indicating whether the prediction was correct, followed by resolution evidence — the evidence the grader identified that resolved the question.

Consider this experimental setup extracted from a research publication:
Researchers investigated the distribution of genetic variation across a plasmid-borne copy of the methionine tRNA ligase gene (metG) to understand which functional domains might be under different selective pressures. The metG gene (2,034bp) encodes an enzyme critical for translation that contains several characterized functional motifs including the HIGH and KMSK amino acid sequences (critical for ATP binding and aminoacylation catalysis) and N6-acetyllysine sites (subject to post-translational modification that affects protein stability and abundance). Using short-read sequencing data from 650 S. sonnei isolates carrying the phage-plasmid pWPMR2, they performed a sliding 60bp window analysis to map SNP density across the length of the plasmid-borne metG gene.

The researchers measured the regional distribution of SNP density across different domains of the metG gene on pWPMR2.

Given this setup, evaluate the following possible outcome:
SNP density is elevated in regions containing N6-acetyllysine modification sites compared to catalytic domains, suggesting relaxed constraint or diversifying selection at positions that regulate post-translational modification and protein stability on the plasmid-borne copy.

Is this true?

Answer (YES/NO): YES